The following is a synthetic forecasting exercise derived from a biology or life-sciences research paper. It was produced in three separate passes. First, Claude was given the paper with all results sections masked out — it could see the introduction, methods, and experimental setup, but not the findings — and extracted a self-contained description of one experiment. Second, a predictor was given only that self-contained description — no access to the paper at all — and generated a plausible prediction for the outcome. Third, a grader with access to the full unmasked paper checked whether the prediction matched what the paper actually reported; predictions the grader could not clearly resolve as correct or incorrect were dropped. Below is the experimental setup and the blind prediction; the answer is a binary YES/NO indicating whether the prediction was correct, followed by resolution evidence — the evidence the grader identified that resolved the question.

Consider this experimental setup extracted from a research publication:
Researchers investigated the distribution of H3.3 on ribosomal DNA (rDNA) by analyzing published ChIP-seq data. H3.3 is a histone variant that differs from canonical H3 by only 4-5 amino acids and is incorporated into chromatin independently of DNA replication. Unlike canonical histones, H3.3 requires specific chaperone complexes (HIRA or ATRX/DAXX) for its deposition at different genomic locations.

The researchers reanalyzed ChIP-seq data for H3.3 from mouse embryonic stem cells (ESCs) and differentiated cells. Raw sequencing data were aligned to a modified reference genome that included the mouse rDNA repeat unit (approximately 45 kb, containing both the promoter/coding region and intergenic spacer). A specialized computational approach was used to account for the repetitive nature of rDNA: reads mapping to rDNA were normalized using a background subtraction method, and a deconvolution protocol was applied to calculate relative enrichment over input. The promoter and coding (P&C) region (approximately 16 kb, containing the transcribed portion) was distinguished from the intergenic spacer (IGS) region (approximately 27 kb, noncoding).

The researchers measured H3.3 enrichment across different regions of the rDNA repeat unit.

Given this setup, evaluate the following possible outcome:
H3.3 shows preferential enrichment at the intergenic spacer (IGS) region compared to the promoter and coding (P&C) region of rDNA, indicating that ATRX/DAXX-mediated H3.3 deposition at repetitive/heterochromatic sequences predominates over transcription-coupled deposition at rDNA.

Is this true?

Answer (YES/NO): NO